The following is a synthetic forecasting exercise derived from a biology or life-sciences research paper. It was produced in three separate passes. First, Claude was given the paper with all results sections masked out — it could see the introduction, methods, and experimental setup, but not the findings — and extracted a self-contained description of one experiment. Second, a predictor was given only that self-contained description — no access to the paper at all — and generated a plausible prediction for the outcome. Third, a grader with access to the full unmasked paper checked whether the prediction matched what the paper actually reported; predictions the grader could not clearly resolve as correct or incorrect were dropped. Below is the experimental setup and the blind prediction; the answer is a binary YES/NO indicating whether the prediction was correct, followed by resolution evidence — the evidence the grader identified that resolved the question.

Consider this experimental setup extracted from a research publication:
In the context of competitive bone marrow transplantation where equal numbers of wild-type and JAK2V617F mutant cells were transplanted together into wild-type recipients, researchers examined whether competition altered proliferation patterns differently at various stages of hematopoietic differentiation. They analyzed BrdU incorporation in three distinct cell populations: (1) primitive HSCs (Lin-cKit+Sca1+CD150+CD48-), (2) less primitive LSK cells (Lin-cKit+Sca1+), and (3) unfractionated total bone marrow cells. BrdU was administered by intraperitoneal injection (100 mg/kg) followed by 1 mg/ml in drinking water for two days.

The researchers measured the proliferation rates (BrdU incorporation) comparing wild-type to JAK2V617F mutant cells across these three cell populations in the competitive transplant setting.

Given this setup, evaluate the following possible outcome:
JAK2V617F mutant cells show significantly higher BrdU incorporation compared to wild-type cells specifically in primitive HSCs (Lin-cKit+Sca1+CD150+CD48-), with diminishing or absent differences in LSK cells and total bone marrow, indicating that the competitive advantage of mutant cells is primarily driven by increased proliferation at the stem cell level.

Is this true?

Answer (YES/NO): NO